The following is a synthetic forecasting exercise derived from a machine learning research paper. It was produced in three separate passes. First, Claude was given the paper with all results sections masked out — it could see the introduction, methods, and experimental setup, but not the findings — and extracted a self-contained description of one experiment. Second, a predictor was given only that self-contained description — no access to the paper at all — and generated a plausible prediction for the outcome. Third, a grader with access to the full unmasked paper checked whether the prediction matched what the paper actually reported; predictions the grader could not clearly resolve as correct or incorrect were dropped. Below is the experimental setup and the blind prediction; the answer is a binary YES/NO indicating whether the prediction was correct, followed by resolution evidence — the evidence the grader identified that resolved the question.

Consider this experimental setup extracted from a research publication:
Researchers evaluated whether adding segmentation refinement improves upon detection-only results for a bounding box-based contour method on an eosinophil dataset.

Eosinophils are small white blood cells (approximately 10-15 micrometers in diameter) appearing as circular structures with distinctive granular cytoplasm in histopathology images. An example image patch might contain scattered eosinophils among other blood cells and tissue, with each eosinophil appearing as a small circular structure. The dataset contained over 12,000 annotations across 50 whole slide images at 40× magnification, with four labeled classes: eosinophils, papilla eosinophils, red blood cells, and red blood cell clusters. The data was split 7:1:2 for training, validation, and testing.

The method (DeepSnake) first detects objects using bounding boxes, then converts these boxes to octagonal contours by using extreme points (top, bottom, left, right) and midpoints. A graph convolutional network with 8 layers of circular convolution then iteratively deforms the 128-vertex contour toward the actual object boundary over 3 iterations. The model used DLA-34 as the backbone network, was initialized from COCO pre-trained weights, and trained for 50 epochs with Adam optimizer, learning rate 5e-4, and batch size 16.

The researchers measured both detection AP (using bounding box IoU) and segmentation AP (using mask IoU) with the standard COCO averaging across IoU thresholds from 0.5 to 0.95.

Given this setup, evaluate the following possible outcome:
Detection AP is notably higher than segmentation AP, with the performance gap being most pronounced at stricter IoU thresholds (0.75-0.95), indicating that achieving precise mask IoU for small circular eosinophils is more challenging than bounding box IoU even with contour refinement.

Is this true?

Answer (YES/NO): NO